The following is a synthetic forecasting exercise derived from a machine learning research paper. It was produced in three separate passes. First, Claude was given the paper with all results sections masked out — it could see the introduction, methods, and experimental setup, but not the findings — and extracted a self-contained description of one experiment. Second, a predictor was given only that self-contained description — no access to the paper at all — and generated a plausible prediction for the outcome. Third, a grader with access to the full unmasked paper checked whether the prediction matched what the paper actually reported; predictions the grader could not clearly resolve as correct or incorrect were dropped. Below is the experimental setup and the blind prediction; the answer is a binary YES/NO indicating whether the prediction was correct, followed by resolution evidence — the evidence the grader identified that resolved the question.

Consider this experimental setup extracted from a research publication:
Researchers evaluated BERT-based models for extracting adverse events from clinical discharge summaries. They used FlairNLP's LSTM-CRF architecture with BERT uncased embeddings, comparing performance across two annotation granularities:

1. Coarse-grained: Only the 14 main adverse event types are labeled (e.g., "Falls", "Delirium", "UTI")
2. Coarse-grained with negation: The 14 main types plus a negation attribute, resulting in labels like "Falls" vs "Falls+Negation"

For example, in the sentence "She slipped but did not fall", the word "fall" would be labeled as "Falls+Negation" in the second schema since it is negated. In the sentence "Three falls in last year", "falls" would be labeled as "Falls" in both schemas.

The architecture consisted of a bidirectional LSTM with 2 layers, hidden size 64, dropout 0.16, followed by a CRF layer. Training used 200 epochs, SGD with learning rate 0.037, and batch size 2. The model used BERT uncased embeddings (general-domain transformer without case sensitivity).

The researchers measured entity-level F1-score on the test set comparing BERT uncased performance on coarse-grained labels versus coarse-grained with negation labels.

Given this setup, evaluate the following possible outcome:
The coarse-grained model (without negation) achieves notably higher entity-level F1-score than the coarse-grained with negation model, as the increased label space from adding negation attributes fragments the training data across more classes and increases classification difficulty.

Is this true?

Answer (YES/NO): YES